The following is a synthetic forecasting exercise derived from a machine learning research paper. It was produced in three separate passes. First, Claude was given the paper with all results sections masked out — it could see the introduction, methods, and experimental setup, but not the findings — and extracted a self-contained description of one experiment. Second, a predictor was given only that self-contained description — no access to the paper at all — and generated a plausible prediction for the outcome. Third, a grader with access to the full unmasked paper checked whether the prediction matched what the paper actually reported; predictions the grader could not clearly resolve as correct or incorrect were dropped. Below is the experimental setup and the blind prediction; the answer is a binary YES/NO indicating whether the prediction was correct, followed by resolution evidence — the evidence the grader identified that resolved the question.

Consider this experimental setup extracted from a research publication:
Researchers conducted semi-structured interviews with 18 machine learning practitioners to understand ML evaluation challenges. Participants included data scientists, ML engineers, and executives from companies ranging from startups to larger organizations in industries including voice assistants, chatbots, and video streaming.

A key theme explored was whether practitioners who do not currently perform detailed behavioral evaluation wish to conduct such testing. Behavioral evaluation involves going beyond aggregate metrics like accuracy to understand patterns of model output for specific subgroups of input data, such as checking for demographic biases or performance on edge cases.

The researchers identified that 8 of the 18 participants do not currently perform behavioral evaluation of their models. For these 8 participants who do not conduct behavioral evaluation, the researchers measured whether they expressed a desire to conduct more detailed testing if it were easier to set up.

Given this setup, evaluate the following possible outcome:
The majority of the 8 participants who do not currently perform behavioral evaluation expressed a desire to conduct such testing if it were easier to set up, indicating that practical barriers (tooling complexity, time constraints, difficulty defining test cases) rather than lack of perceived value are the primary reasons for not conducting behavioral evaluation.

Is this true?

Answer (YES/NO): YES